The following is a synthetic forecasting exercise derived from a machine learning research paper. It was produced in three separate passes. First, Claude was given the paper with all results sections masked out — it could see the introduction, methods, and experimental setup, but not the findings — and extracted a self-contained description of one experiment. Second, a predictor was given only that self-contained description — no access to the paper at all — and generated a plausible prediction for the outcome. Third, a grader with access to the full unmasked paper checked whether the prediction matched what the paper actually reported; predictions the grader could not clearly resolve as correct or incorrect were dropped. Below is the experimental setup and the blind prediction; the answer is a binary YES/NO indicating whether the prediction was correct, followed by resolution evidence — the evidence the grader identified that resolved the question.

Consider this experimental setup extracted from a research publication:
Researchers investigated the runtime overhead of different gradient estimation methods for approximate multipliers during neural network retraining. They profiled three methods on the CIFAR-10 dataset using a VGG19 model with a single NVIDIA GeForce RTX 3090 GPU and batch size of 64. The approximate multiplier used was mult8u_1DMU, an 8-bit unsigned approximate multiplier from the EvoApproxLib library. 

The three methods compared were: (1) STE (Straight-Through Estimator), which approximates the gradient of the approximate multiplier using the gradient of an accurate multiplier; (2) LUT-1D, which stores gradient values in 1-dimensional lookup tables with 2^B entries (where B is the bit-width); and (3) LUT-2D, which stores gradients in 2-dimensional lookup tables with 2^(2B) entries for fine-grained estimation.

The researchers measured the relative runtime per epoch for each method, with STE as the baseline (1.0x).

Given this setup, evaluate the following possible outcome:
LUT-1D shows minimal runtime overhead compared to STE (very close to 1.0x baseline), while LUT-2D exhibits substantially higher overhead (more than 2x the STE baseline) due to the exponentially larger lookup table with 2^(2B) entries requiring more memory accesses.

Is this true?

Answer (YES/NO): NO